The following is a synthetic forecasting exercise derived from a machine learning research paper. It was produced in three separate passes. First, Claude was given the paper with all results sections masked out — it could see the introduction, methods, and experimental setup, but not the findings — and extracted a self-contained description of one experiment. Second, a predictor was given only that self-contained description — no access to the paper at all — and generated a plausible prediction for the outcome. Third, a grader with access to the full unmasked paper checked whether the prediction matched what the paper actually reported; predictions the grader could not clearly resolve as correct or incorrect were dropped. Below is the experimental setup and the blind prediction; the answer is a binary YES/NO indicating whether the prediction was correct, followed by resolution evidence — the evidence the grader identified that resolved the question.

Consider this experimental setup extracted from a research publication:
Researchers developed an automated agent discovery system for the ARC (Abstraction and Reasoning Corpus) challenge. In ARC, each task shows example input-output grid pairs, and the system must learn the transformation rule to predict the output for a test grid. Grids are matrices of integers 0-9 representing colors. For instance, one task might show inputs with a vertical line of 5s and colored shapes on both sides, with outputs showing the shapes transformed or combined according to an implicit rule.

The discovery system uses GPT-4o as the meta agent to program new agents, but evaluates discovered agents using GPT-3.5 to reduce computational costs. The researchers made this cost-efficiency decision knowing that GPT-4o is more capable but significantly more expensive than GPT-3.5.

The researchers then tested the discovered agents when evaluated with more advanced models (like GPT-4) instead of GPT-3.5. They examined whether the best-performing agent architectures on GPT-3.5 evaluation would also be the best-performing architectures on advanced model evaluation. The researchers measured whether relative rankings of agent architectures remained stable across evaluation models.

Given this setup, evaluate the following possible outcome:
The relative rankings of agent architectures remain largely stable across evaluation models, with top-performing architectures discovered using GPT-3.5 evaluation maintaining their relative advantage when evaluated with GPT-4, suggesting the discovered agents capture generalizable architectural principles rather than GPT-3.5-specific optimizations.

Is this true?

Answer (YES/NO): NO